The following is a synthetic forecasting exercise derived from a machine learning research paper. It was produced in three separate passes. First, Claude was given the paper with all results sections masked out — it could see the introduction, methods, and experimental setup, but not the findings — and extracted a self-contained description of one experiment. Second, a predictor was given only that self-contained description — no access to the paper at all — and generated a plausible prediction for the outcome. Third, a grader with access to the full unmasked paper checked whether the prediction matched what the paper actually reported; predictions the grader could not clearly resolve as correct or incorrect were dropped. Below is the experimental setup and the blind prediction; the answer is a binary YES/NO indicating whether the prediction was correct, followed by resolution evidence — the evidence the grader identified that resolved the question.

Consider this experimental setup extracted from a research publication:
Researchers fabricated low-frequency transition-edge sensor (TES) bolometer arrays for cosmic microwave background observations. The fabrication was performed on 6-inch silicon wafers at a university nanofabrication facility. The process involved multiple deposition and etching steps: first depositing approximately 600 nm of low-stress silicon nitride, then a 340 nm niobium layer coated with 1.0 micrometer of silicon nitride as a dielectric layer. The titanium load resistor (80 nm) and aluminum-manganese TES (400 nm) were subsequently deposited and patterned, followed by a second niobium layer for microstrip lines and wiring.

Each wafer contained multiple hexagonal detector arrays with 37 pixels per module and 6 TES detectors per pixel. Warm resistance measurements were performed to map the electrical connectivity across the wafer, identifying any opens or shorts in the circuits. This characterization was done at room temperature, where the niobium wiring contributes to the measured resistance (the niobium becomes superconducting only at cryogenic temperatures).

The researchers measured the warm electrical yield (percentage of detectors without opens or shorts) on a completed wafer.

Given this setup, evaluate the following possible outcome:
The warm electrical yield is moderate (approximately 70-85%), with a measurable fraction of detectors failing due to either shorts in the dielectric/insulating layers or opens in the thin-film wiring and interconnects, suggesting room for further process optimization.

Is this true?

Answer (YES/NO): NO